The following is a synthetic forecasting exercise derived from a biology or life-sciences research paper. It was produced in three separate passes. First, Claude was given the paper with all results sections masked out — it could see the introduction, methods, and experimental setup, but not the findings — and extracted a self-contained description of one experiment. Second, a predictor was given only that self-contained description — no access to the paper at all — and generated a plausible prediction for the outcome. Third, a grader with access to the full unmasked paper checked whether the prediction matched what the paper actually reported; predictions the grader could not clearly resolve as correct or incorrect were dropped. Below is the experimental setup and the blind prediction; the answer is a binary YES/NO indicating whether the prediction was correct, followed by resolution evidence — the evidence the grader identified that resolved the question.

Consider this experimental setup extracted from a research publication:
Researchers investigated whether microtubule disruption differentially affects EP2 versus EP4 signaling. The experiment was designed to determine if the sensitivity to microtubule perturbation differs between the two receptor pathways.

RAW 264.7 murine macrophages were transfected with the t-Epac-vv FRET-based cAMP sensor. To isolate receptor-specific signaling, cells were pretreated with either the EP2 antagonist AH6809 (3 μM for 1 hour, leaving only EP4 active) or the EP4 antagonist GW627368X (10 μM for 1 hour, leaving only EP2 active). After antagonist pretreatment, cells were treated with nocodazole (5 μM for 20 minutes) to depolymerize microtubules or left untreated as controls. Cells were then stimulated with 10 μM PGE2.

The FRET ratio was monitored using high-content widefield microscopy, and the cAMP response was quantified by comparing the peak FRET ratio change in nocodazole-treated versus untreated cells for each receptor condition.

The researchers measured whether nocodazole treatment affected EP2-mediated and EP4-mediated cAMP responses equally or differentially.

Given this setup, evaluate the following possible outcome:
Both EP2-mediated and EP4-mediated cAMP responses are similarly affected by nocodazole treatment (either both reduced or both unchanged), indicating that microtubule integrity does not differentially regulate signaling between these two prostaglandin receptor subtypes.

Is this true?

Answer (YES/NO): NO